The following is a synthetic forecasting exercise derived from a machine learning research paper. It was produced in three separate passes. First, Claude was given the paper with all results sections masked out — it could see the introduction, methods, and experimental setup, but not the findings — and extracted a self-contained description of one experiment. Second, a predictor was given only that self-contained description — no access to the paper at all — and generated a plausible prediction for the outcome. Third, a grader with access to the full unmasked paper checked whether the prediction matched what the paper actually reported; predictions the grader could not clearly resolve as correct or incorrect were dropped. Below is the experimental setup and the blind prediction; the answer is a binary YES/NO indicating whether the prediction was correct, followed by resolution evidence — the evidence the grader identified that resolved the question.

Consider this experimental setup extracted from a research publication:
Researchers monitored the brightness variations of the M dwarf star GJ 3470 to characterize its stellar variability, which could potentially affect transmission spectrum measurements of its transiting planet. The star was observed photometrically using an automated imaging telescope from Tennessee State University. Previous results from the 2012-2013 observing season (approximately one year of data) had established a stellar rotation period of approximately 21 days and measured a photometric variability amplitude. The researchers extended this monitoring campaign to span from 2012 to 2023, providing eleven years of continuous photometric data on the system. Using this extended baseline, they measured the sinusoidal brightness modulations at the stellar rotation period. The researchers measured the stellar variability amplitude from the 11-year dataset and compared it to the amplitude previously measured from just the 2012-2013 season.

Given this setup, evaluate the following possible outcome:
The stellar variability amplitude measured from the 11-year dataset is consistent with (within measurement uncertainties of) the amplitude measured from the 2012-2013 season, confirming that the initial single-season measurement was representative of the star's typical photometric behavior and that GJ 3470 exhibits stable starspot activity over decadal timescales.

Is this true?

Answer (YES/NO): NO